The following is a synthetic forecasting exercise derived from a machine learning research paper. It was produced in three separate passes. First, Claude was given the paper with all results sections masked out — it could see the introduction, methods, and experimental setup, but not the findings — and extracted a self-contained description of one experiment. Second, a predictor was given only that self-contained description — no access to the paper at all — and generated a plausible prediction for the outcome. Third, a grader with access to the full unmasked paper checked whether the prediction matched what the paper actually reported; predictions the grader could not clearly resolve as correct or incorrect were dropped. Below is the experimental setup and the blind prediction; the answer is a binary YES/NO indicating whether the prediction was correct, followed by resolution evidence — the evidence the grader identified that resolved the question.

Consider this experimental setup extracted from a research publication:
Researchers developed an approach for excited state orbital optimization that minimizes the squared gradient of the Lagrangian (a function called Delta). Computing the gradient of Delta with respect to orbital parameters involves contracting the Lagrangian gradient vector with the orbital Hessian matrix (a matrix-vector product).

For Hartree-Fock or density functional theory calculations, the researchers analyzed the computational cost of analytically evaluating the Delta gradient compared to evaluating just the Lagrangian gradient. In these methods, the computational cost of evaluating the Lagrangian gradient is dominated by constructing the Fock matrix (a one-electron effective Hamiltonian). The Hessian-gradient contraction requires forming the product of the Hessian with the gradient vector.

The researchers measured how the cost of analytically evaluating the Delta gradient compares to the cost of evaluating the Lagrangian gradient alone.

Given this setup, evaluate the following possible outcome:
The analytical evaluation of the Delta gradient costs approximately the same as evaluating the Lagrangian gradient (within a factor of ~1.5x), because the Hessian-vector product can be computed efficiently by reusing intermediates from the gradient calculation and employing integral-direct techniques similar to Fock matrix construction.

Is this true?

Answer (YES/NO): NO